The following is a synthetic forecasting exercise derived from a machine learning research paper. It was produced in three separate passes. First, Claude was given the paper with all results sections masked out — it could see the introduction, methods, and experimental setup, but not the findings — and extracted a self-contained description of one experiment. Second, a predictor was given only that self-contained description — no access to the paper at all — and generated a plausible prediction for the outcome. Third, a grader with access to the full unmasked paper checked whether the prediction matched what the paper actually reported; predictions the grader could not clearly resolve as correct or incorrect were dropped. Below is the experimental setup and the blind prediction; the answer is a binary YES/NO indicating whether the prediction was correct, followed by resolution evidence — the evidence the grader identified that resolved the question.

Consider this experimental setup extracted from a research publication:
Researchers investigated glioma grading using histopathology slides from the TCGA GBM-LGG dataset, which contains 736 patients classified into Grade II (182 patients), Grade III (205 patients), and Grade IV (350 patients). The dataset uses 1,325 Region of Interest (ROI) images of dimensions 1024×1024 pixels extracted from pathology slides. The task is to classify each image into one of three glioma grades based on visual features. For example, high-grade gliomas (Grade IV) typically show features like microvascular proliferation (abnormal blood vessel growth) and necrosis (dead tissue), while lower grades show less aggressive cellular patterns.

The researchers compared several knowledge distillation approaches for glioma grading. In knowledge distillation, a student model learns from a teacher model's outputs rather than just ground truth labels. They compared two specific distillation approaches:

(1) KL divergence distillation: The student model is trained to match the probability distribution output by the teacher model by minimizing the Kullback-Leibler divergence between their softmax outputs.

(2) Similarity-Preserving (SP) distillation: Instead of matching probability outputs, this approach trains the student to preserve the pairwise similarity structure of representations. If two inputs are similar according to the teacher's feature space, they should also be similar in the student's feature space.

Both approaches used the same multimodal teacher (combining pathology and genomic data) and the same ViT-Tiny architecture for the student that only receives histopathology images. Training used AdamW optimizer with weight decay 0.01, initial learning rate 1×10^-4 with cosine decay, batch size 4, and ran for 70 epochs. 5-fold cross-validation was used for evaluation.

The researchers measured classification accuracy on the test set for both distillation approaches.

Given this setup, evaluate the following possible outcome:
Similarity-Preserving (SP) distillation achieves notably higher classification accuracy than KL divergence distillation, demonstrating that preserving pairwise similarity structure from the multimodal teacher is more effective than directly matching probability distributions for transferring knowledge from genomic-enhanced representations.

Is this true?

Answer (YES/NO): NO